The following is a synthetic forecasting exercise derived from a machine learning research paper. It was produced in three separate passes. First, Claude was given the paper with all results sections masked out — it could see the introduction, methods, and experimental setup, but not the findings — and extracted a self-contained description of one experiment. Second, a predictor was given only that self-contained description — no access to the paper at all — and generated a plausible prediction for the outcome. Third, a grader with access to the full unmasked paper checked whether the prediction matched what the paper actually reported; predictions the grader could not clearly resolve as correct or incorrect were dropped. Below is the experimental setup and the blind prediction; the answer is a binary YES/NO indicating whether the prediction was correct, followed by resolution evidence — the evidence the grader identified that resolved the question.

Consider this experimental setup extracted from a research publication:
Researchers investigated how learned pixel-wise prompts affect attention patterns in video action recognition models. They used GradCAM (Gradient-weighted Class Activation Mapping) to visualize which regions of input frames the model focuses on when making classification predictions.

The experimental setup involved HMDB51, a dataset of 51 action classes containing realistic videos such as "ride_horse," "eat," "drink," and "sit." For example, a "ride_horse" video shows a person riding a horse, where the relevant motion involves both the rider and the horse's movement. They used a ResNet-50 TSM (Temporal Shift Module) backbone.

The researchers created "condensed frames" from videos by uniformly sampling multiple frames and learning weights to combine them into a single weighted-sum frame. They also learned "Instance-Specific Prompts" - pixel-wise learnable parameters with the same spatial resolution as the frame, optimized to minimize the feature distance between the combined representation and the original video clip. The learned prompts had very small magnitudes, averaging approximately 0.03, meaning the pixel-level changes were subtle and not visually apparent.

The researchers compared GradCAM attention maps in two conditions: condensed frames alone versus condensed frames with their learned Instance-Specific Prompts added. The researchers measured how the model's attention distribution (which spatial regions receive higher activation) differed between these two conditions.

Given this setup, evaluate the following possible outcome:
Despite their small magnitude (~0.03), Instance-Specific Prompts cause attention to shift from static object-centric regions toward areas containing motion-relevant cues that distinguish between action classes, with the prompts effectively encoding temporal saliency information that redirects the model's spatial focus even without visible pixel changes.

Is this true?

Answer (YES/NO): NO